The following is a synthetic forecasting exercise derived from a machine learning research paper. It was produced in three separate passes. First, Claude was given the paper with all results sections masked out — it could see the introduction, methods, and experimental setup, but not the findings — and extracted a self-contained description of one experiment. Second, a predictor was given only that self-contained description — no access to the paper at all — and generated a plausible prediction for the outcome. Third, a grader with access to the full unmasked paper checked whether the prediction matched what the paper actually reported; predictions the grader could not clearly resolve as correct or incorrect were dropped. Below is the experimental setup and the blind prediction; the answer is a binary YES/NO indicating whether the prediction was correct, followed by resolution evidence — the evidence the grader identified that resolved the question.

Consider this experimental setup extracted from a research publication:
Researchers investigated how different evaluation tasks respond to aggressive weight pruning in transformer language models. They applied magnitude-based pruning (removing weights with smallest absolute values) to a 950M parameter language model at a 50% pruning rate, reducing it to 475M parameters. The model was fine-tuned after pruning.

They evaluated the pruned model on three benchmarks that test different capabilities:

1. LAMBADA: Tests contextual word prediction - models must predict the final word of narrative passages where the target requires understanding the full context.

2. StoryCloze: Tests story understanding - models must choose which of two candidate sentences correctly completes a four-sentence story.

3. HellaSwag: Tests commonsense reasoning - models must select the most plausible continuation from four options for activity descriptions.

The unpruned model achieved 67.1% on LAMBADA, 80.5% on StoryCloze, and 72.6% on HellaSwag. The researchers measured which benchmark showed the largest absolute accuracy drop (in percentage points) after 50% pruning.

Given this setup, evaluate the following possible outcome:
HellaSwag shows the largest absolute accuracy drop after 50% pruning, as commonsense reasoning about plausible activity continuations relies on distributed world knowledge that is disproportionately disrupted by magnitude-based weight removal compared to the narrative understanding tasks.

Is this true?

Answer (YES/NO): YES